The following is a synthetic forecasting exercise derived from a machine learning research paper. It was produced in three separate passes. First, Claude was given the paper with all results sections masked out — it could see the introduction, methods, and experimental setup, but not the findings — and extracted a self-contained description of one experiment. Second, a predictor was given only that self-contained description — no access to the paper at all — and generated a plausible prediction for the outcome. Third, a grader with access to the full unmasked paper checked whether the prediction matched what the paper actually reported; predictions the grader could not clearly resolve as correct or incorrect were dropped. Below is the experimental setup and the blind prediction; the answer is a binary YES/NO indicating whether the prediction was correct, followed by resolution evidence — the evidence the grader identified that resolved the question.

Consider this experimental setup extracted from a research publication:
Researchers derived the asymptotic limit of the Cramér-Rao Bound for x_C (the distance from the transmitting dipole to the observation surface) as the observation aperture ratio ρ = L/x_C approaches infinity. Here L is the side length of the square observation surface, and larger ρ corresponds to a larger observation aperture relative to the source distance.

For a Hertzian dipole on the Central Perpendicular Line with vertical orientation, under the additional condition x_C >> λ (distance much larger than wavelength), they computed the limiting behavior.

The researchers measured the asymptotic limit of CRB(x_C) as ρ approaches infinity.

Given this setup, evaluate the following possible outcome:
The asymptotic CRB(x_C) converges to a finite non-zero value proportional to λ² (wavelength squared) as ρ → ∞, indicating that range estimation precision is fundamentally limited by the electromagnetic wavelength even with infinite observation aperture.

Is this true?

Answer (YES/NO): YES